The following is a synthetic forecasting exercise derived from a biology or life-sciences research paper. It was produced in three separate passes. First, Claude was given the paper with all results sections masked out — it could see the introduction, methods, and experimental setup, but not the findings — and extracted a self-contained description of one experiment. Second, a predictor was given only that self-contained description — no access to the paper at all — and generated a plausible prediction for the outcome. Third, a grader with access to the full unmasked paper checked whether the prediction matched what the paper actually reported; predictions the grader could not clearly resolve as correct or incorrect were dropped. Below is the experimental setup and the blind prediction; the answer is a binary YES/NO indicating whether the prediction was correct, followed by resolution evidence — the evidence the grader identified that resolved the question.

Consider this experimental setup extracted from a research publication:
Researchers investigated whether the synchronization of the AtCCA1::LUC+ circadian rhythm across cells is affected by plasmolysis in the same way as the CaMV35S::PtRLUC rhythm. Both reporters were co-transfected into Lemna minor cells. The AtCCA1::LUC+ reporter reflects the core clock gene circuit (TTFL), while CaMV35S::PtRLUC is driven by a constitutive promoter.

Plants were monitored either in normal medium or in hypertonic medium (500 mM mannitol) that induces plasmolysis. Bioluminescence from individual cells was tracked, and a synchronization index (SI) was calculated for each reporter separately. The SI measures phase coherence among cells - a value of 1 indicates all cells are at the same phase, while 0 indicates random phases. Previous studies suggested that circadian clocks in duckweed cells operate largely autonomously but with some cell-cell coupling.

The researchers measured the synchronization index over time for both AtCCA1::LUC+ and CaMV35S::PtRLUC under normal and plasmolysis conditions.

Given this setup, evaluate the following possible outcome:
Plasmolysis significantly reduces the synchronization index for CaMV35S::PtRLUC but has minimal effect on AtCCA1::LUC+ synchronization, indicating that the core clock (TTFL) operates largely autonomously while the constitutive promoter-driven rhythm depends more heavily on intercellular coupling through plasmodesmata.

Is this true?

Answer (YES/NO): NO